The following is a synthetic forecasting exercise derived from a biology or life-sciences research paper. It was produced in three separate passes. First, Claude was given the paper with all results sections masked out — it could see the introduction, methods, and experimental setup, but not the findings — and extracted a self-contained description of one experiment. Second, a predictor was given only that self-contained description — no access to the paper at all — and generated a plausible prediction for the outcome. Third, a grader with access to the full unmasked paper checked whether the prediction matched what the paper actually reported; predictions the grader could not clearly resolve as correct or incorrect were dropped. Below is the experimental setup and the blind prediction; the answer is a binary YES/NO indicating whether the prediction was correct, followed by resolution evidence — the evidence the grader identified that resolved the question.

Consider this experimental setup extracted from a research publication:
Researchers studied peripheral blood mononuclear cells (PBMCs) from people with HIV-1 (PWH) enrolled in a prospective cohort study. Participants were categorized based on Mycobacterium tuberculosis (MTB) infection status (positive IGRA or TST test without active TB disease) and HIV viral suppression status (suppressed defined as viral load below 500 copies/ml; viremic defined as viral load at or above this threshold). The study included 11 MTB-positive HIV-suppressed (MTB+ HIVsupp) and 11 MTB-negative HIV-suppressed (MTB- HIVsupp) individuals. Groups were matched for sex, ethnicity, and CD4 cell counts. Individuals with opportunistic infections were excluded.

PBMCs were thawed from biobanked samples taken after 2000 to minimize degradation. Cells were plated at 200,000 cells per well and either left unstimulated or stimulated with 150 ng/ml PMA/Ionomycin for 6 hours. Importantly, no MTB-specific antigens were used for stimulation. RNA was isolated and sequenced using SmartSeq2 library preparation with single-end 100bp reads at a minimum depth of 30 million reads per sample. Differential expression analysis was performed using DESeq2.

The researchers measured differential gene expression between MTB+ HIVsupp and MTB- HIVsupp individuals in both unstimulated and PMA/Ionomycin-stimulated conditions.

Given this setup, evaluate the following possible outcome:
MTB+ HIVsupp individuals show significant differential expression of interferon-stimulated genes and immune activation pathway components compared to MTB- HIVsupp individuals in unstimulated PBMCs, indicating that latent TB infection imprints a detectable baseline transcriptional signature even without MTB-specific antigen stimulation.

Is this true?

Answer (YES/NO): YES